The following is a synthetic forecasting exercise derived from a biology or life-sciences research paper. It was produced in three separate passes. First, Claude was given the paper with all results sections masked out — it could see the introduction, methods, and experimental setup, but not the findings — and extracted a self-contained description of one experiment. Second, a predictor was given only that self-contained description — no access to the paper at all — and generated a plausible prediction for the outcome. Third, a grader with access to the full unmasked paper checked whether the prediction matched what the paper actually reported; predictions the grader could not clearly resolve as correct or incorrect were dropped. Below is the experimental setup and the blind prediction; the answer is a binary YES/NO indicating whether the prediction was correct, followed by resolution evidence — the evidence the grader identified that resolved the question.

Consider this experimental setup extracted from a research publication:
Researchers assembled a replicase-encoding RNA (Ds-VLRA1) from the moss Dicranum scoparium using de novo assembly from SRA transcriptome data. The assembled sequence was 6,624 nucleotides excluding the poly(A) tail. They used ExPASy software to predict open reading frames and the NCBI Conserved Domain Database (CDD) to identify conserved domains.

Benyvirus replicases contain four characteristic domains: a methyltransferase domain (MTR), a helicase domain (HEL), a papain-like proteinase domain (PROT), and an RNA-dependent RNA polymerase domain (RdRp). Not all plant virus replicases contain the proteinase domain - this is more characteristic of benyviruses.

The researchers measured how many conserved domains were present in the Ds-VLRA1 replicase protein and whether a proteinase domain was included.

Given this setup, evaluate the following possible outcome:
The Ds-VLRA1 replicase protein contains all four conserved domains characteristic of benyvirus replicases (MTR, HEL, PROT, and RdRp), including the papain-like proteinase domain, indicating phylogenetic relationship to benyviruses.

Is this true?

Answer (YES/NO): YES